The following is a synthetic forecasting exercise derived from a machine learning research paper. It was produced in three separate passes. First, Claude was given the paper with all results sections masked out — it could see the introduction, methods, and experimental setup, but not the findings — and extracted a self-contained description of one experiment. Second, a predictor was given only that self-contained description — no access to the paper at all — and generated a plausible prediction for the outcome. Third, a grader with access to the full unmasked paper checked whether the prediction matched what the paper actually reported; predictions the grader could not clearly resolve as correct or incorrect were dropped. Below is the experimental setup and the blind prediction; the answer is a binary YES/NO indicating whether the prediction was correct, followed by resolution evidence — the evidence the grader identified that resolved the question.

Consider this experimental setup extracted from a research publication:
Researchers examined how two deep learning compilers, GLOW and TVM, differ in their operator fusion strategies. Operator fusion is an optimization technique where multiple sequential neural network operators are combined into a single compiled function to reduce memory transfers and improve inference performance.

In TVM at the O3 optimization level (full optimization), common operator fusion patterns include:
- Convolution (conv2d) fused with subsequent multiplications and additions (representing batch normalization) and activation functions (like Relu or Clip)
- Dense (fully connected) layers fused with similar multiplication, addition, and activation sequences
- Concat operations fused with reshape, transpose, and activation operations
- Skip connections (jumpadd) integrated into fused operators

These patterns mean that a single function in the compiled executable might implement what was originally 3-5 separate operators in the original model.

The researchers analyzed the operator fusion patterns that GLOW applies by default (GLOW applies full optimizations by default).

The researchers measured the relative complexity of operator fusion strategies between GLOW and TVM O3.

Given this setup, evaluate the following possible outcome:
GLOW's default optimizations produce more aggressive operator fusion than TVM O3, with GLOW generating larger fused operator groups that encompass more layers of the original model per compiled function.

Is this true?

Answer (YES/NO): NO